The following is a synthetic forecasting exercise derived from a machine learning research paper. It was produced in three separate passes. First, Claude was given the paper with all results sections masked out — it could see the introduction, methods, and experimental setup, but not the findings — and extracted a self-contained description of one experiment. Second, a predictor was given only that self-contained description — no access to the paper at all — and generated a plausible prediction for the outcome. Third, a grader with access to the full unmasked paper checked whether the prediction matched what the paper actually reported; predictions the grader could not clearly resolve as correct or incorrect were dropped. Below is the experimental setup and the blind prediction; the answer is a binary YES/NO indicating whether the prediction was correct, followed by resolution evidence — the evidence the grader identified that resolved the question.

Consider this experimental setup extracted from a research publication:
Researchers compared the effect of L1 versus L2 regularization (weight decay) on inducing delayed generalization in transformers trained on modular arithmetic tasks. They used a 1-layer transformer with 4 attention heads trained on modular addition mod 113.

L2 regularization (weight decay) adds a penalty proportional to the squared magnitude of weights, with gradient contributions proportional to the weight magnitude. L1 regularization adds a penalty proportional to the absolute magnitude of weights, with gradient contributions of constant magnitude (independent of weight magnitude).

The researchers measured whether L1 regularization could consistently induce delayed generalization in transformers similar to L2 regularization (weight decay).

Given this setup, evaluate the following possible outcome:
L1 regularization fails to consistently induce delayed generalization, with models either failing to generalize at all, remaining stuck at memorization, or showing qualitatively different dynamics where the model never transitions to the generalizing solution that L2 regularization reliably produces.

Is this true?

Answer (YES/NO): YES